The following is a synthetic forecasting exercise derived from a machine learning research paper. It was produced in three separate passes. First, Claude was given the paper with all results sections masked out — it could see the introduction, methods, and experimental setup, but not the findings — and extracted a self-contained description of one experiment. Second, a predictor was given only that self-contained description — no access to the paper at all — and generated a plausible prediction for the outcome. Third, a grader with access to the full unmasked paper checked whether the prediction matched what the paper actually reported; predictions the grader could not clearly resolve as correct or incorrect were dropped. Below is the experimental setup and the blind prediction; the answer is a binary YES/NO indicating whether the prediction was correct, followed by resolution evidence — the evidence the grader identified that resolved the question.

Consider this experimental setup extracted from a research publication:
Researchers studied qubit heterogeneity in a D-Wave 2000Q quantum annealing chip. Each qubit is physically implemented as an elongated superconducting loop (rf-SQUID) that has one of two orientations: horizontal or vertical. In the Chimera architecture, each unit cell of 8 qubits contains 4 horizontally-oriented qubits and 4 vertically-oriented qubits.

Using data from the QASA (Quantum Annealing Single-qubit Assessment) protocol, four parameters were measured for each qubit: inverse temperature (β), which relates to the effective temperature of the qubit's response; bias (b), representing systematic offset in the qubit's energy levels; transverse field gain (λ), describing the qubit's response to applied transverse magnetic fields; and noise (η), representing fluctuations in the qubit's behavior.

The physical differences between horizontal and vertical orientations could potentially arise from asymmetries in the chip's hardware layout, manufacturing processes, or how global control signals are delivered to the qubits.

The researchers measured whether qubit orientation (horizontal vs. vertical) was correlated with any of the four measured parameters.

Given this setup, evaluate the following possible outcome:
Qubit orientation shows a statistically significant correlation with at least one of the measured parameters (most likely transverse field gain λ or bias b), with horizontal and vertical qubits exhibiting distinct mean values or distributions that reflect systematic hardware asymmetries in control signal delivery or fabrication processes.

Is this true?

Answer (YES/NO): YES